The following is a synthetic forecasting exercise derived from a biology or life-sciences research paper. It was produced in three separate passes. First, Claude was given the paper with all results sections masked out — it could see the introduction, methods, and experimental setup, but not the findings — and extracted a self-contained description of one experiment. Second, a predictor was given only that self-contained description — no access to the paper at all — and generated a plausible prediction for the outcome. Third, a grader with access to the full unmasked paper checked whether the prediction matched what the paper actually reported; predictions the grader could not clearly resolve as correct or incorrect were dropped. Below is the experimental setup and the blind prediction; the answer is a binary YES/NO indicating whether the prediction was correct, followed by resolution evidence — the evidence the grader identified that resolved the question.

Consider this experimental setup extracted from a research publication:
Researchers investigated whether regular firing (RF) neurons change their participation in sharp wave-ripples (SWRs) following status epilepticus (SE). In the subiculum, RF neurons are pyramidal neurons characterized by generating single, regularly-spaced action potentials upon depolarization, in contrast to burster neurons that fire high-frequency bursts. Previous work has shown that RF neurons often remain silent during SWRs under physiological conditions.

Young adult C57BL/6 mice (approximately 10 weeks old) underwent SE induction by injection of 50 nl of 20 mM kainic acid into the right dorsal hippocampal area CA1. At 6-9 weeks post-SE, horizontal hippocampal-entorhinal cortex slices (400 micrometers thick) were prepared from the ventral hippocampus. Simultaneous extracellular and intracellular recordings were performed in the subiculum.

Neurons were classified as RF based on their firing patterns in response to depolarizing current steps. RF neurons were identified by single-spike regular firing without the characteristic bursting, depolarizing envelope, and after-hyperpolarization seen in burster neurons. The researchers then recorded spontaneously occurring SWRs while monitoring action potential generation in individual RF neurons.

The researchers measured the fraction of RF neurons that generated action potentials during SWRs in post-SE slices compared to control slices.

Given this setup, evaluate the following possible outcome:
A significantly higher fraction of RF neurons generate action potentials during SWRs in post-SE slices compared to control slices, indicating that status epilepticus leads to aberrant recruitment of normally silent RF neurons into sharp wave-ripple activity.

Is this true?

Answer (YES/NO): YES